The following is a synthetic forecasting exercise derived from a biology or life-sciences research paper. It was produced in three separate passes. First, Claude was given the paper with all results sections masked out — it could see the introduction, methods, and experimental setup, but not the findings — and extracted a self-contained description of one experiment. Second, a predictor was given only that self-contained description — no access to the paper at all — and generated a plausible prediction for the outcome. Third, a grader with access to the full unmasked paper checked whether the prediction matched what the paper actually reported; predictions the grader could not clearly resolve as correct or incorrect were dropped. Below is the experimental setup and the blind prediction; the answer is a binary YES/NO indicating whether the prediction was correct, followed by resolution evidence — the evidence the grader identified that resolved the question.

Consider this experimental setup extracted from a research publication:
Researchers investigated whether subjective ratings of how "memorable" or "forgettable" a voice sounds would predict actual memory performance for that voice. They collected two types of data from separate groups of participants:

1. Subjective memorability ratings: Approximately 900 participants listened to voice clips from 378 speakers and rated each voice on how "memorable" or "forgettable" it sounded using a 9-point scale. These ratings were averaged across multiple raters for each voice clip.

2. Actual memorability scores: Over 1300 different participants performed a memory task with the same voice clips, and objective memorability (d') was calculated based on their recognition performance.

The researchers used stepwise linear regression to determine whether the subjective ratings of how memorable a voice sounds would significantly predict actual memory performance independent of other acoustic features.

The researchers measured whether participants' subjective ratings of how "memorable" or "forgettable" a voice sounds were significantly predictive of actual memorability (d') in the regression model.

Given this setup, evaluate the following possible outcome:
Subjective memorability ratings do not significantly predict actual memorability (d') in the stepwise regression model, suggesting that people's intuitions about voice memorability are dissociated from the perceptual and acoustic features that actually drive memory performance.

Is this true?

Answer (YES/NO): YES